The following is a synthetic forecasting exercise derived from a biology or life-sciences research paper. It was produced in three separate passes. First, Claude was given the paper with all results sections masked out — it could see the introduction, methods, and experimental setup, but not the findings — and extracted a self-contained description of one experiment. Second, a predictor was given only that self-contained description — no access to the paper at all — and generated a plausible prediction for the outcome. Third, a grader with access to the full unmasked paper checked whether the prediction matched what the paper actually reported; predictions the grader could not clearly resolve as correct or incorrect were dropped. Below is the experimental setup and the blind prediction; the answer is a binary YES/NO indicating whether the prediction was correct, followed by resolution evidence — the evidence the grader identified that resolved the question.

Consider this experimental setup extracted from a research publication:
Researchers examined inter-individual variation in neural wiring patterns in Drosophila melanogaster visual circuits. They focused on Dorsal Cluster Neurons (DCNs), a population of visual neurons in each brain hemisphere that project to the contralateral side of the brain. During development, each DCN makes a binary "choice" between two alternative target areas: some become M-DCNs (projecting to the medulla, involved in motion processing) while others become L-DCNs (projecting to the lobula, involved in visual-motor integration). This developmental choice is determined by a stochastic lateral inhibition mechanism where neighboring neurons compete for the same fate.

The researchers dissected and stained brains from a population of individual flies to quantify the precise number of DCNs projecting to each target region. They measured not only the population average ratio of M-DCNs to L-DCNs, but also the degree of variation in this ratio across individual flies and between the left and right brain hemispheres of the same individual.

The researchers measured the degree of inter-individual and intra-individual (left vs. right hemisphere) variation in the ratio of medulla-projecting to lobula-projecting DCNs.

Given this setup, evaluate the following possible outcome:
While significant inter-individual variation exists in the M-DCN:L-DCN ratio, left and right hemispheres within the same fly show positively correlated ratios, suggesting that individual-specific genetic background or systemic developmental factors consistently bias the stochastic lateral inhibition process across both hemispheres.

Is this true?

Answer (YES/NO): NO